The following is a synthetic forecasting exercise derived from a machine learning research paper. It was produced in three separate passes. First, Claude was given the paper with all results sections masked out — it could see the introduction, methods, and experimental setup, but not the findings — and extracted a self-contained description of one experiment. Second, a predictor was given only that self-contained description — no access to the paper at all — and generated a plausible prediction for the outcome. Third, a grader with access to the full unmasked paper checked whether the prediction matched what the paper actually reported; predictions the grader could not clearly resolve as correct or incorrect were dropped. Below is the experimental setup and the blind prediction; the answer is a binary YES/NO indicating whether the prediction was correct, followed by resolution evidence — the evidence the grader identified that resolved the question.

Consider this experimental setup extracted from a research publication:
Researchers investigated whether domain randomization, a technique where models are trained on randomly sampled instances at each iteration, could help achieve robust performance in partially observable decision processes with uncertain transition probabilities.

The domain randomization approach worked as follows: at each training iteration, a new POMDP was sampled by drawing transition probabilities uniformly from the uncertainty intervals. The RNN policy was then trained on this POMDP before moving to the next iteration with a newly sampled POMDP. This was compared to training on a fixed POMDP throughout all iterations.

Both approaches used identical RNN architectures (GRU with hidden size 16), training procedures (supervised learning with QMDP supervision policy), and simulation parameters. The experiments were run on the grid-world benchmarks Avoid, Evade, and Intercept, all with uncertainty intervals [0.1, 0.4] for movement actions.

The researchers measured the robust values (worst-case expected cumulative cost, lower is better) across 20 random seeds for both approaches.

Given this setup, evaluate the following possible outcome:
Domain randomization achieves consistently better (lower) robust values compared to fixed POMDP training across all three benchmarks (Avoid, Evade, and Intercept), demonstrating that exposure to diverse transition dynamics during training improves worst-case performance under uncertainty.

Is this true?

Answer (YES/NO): NO